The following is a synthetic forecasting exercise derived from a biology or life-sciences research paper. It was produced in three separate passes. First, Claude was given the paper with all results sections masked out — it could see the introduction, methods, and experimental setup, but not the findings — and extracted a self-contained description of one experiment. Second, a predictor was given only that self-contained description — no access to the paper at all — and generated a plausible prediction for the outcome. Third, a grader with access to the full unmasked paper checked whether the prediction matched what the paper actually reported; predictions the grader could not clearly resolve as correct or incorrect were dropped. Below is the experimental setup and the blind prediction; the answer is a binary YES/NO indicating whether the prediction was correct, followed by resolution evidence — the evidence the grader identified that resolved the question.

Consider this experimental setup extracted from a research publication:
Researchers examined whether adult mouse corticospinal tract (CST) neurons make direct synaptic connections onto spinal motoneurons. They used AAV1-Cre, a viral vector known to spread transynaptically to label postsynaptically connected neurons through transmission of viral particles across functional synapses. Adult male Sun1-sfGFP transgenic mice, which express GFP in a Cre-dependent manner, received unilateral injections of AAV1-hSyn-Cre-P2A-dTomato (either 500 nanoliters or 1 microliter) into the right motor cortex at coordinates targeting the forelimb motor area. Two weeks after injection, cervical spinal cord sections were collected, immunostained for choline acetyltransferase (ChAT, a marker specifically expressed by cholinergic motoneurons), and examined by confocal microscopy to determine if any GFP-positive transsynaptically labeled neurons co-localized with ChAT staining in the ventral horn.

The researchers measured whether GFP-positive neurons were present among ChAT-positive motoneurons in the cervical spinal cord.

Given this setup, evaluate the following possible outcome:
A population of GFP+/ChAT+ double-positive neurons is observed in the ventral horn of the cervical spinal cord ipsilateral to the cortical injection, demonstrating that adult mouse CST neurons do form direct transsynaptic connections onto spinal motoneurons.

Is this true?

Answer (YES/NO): NO